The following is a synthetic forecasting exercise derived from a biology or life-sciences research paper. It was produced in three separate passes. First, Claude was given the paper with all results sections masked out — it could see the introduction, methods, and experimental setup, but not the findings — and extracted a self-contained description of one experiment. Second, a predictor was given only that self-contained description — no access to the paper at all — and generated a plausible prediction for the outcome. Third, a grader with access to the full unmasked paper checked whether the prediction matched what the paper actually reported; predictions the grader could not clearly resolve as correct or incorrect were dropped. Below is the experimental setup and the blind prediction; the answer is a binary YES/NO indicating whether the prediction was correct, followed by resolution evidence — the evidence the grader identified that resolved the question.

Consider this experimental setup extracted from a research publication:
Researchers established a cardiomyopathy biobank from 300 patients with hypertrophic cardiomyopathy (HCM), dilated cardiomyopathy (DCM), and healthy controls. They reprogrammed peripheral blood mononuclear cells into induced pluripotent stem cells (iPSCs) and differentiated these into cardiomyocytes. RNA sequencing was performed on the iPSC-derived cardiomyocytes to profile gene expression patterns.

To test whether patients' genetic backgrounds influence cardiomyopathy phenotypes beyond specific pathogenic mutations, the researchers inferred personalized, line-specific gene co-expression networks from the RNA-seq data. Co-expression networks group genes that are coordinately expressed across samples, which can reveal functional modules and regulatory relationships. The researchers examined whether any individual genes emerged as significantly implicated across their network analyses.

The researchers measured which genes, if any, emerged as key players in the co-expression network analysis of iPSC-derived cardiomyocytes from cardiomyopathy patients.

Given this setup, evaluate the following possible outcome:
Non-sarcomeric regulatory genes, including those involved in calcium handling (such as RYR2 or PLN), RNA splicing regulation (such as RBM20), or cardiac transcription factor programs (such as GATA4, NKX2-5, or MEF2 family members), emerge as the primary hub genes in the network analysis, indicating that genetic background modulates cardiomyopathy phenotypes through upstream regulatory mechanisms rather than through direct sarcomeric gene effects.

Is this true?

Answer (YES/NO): NO